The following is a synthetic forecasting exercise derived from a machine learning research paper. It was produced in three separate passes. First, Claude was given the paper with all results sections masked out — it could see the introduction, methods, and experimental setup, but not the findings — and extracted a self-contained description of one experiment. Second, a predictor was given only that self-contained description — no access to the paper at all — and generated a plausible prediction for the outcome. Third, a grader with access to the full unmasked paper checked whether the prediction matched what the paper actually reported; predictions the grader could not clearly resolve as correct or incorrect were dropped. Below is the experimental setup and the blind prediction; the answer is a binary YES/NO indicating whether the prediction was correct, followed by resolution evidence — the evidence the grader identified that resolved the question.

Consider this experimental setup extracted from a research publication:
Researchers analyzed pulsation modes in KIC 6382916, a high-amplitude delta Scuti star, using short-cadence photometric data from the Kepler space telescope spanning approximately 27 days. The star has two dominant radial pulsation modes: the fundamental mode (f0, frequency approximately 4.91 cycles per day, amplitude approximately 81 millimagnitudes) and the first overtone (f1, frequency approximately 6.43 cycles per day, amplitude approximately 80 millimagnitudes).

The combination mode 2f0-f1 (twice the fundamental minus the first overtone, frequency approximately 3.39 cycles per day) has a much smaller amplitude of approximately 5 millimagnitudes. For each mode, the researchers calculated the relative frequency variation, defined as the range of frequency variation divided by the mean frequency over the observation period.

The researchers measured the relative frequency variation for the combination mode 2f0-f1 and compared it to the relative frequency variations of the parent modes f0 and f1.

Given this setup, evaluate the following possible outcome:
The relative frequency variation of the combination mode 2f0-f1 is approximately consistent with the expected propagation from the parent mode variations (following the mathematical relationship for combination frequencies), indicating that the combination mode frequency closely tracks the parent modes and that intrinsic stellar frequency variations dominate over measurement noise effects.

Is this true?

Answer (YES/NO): NO